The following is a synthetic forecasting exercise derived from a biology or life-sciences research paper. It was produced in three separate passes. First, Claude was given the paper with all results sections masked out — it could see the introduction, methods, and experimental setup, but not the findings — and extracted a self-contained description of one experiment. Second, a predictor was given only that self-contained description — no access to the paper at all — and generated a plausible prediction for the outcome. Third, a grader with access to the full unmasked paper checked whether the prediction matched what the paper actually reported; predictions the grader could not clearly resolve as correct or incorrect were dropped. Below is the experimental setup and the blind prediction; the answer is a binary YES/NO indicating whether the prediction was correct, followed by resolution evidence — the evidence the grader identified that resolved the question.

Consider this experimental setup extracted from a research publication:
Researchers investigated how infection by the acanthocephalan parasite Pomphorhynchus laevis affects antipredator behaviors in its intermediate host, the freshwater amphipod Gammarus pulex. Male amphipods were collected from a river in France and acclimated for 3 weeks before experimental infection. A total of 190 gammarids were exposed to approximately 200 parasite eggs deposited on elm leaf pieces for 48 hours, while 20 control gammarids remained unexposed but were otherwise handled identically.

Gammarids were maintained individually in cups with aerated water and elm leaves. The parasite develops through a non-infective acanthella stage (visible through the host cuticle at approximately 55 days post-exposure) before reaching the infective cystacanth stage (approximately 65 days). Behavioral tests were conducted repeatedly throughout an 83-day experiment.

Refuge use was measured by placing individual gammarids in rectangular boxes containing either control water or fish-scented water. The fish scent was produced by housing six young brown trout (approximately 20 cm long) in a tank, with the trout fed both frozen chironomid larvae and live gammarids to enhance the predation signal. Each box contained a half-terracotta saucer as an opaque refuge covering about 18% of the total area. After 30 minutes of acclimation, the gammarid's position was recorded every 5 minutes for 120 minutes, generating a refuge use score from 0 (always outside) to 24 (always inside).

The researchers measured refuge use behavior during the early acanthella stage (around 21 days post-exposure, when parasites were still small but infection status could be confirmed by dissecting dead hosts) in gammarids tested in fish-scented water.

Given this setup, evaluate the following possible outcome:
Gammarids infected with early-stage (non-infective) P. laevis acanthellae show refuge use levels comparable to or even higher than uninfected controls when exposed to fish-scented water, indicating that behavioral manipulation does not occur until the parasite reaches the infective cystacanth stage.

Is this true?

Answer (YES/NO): NO